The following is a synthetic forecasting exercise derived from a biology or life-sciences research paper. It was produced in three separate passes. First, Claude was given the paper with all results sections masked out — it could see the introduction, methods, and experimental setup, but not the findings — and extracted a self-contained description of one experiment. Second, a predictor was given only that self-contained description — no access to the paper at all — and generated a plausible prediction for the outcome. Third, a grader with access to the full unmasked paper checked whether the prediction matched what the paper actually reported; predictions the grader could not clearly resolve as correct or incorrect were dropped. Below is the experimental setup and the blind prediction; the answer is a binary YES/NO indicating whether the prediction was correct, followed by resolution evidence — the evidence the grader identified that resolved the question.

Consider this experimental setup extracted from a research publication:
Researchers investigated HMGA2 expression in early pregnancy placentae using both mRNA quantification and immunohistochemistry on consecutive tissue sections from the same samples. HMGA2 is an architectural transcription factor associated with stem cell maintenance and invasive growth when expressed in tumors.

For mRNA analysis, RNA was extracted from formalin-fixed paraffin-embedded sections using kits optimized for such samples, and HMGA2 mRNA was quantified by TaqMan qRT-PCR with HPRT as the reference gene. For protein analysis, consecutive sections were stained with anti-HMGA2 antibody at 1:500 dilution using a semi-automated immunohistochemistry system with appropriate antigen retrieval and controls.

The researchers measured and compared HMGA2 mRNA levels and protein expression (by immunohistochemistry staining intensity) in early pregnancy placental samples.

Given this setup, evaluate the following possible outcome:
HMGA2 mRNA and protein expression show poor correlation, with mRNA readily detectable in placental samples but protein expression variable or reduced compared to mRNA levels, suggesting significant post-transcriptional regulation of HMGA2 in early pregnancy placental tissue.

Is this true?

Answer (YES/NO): NO